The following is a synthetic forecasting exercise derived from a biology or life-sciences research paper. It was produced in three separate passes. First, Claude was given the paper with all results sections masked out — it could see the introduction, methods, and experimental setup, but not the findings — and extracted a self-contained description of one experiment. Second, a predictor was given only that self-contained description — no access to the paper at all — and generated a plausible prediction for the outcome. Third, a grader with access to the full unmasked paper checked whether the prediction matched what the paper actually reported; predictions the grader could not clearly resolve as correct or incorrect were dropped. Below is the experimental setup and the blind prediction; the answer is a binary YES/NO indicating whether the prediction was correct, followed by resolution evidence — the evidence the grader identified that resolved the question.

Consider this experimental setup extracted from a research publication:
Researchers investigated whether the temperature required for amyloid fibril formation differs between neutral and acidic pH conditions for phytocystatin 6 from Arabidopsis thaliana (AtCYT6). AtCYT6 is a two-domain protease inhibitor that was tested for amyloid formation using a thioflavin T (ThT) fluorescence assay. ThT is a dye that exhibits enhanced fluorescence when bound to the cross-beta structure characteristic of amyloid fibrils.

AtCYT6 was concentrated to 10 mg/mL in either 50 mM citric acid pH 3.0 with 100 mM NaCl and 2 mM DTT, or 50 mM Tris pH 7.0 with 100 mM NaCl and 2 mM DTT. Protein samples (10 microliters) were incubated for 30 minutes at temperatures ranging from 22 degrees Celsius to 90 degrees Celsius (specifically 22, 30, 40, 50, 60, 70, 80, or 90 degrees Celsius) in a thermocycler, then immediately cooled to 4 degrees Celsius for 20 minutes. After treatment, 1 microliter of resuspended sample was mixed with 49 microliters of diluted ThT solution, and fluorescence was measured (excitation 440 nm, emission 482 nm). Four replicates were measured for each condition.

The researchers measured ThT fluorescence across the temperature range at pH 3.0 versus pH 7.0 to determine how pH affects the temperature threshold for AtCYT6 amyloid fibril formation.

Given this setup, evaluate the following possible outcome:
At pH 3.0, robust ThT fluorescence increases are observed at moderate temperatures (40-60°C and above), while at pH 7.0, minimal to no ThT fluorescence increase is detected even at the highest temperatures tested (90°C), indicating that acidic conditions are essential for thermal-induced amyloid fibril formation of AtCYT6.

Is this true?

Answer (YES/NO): NO